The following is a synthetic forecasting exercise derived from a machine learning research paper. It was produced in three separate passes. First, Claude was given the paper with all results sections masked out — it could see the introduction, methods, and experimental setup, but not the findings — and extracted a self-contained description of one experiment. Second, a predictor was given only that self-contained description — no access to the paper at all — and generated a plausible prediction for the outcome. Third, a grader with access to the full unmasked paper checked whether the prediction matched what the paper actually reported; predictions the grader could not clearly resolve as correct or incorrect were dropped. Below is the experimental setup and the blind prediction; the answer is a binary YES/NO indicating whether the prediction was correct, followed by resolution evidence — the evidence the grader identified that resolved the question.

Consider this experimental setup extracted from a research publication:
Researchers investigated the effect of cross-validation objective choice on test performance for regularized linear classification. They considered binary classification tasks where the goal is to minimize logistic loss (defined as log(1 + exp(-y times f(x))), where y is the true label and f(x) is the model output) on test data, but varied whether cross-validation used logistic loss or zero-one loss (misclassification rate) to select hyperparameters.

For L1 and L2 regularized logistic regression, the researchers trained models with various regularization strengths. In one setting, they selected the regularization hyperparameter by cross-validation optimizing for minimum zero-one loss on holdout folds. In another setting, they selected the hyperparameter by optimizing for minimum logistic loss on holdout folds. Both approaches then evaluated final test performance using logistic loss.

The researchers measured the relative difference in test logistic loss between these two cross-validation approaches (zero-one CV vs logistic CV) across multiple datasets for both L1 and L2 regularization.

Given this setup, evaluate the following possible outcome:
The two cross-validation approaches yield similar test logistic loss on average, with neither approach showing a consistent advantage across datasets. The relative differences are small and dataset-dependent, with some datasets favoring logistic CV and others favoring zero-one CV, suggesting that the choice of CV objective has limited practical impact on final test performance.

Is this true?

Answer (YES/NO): NO